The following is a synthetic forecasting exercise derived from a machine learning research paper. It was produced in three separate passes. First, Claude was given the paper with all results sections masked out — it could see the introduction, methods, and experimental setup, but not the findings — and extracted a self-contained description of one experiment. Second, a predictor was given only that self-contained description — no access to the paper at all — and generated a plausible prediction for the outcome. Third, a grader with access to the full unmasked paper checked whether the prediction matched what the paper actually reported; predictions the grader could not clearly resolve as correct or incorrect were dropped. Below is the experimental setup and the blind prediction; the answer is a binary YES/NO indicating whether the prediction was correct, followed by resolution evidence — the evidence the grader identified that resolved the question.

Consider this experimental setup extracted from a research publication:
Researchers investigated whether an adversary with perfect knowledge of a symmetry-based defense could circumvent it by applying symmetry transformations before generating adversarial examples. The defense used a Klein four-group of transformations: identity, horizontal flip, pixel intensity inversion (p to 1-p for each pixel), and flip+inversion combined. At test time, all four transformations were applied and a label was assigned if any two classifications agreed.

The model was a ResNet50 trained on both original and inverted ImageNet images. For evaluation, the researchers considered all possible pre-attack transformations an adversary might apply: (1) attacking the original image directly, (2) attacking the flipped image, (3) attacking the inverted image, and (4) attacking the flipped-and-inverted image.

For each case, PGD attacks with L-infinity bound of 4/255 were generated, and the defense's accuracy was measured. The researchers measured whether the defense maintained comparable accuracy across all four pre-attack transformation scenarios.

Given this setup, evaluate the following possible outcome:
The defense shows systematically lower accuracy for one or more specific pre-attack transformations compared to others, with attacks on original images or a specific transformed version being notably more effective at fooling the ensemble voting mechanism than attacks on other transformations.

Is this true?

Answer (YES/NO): NO